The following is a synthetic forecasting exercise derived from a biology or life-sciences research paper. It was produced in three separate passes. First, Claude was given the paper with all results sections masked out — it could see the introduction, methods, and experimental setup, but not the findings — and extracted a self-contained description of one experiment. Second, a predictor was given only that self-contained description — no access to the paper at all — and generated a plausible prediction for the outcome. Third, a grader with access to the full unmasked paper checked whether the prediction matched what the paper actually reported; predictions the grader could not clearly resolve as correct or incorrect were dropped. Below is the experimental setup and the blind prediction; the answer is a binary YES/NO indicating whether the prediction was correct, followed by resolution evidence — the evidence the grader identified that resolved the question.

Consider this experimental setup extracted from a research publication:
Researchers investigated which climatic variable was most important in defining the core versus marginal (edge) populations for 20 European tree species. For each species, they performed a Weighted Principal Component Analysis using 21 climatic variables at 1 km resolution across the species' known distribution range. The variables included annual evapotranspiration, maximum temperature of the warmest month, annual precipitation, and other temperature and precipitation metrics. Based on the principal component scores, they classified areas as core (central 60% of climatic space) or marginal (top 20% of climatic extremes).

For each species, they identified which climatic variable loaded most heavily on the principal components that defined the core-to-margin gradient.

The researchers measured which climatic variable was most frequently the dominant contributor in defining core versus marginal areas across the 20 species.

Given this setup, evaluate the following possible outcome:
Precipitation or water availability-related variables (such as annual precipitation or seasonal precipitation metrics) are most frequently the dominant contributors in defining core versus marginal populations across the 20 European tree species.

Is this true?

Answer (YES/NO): NO